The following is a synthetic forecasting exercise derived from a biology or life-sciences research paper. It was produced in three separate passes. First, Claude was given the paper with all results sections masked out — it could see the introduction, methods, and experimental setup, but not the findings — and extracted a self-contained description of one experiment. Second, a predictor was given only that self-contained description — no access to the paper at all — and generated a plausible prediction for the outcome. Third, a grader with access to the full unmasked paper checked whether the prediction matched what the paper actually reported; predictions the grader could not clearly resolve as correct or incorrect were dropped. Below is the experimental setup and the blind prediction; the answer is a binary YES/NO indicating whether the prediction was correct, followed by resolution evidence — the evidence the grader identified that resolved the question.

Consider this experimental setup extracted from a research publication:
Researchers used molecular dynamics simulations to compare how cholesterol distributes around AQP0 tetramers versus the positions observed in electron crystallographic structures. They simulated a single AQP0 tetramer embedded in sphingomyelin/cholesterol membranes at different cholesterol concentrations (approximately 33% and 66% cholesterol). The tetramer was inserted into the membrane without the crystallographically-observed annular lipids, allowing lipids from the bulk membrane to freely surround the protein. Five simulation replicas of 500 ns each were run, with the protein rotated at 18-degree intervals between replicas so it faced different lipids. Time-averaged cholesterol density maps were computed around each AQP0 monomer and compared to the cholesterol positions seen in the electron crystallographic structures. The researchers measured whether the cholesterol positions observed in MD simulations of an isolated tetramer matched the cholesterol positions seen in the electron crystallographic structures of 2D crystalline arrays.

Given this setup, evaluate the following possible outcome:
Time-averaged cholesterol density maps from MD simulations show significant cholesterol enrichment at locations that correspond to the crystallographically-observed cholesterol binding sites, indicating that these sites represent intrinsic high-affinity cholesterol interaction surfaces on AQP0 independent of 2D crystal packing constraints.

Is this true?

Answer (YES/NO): YES